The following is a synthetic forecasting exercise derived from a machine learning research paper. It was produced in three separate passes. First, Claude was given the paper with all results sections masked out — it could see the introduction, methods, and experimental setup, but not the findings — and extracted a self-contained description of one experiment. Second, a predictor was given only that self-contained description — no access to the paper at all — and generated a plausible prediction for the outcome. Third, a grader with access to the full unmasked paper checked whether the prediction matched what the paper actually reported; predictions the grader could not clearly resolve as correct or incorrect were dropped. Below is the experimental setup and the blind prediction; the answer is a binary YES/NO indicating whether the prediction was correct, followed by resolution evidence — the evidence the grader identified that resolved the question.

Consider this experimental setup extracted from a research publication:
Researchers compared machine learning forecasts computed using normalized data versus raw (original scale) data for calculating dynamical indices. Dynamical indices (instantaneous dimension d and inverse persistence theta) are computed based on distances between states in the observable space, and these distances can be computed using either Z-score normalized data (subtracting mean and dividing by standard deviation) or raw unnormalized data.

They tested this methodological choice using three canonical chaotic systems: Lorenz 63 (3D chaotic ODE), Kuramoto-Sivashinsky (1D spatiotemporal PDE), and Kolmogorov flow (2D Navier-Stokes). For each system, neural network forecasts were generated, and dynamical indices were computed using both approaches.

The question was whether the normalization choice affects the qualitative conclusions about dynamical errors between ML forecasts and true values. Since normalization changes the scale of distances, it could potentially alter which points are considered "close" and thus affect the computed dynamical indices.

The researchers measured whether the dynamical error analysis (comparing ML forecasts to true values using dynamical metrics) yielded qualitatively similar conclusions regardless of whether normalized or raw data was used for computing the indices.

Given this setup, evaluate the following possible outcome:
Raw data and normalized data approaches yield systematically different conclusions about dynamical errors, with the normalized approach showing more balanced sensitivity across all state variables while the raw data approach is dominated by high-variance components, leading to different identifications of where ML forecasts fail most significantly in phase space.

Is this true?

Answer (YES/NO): NO